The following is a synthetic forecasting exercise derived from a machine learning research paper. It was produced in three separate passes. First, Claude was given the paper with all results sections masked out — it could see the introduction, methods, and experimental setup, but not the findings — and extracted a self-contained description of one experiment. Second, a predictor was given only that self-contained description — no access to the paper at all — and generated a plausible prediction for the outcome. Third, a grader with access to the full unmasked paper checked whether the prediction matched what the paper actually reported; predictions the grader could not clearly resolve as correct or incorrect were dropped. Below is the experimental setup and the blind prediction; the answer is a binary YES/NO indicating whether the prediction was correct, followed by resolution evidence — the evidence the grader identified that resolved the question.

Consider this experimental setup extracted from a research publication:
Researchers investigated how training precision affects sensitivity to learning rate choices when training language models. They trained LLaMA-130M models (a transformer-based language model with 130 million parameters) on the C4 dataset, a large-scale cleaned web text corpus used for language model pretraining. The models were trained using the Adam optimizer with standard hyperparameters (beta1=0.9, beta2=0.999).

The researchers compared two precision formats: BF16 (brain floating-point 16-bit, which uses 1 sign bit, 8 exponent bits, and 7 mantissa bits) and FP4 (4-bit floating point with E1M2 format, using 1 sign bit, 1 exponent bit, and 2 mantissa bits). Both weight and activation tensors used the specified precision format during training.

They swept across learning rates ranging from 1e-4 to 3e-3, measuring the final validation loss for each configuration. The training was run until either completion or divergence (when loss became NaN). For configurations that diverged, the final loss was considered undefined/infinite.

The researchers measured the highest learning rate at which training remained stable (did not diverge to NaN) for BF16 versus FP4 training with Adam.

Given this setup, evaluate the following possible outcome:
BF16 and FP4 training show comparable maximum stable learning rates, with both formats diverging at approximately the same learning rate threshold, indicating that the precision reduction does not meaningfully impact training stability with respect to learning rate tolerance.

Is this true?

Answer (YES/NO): NO